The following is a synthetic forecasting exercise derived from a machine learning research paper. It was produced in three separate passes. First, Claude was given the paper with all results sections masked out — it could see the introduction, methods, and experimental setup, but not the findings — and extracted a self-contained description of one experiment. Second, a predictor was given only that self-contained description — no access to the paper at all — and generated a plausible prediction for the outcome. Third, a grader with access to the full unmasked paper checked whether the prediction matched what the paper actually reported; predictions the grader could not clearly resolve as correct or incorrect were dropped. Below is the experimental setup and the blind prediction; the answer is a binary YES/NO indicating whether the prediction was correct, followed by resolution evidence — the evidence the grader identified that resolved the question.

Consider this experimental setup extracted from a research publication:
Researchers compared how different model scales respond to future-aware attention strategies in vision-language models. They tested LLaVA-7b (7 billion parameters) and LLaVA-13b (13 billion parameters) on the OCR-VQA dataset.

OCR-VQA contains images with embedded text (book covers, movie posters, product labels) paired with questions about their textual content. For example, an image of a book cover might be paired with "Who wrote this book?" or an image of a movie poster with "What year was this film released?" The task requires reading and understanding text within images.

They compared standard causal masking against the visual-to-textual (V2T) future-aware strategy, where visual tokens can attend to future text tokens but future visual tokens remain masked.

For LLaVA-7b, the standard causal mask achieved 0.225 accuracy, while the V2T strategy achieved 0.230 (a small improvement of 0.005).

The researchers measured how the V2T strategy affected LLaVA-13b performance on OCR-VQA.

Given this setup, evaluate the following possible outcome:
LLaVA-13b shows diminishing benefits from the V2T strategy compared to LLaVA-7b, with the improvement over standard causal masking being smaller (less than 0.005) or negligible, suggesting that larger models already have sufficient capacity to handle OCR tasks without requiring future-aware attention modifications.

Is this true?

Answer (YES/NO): NO